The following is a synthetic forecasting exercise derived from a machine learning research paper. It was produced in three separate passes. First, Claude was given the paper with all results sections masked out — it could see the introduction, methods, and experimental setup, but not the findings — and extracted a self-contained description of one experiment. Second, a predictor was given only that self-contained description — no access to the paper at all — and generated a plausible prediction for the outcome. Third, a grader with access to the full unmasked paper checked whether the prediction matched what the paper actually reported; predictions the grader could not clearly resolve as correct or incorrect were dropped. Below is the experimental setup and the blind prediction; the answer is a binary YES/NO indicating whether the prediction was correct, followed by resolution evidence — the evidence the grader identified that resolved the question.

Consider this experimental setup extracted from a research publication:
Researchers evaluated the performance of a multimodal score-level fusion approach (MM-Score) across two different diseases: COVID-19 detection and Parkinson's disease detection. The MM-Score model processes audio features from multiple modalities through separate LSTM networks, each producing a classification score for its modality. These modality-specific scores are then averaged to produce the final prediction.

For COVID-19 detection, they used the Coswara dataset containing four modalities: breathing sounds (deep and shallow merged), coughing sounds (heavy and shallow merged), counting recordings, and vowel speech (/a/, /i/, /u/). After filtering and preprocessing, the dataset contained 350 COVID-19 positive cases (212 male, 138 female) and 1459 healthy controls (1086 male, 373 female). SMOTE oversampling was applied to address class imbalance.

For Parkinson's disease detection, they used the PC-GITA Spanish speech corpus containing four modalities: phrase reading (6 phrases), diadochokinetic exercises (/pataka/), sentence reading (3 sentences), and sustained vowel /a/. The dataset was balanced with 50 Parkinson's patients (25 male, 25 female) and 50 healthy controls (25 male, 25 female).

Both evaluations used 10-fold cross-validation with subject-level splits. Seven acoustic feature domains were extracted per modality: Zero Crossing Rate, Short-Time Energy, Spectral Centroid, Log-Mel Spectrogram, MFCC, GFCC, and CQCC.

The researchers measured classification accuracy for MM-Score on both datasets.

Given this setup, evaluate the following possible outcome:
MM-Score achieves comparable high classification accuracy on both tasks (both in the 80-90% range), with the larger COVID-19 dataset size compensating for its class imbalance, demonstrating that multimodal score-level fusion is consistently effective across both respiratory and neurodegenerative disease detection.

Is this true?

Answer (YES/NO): NO